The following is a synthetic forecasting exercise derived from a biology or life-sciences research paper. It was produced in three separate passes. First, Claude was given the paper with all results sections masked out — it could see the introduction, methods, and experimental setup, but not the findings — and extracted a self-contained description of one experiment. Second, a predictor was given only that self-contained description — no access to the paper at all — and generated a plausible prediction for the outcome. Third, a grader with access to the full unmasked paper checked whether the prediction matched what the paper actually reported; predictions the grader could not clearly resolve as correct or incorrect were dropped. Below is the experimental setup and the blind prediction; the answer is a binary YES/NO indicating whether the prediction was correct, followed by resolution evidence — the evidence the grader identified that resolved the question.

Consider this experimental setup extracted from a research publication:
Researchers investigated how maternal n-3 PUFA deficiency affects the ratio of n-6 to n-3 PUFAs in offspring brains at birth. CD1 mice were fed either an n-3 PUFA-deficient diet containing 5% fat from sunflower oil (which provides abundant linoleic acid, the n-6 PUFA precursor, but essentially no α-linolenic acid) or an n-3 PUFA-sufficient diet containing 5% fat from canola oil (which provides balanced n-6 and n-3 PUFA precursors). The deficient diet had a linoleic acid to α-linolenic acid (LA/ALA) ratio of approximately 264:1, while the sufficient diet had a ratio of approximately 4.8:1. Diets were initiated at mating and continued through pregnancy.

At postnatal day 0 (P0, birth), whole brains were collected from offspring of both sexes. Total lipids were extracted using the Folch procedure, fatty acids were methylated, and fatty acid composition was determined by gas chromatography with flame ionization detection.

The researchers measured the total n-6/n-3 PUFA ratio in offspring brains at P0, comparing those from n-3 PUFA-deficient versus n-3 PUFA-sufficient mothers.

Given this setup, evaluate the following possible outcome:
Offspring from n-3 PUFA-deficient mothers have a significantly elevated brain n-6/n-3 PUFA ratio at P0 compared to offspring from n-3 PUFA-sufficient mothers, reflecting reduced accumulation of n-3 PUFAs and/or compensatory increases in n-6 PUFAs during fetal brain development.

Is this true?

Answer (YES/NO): YES